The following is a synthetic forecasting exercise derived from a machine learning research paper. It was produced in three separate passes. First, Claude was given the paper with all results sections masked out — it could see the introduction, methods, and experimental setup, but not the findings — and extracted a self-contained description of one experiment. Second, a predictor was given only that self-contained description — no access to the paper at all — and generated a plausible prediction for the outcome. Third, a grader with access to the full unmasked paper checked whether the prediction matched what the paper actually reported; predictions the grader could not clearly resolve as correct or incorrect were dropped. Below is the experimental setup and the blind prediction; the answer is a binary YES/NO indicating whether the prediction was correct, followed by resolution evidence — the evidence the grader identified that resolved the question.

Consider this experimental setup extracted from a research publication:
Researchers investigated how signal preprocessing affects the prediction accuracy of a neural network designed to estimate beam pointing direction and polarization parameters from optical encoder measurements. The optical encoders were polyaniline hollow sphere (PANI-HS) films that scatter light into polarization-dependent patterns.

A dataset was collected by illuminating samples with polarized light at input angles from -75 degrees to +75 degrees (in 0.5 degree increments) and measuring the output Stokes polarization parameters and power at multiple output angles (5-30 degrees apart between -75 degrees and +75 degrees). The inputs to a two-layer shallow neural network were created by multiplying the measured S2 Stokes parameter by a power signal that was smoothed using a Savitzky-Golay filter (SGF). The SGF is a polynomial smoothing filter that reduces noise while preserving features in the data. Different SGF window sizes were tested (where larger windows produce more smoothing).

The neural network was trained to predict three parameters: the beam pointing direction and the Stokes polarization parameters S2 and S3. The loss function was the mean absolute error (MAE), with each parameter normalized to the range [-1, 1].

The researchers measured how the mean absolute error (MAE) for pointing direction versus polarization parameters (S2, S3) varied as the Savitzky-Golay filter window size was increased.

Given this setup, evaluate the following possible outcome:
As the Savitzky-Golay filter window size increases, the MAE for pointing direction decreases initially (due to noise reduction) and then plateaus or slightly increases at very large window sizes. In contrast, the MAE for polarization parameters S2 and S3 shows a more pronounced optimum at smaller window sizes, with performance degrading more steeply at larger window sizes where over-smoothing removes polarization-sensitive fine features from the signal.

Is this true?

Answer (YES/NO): NO